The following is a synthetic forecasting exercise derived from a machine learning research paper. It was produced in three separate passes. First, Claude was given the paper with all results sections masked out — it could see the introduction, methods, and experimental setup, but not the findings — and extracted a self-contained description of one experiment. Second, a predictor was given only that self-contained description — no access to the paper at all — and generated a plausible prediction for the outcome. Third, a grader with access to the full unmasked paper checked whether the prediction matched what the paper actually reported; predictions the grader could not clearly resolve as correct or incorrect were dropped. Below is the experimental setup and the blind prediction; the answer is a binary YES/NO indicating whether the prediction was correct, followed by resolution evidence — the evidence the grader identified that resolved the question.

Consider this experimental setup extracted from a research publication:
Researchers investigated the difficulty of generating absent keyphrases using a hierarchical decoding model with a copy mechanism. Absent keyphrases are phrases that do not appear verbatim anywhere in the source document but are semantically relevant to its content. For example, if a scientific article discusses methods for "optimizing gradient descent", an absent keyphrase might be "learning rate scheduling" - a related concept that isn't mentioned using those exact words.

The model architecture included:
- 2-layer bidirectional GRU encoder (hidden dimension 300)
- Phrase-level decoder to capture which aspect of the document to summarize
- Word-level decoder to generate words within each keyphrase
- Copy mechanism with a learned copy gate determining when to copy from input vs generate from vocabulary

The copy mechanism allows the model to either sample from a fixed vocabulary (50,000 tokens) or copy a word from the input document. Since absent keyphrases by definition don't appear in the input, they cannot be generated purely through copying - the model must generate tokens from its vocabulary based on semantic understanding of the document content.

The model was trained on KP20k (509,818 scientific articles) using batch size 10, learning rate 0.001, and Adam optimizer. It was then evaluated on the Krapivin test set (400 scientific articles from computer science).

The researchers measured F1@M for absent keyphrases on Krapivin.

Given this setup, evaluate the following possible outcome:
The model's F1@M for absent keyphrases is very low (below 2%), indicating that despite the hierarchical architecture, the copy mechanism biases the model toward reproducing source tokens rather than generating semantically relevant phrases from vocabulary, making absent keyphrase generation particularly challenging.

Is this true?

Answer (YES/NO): NO